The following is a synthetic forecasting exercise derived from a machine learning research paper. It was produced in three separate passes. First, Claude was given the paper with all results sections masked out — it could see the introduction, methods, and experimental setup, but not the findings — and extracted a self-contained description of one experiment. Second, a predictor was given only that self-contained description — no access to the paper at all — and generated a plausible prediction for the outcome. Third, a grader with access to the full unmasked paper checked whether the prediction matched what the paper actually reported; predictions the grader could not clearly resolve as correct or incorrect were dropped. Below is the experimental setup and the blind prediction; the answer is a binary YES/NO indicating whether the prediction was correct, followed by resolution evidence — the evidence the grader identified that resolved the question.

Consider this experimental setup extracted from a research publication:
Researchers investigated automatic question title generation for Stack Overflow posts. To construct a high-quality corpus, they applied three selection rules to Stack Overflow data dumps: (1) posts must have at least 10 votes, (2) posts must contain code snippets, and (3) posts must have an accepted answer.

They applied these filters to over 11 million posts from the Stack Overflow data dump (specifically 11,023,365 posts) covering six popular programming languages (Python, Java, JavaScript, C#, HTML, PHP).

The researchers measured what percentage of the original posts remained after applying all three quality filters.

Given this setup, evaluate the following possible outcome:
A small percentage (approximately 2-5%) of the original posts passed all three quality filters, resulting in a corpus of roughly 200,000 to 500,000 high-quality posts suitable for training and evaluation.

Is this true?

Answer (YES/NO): NO